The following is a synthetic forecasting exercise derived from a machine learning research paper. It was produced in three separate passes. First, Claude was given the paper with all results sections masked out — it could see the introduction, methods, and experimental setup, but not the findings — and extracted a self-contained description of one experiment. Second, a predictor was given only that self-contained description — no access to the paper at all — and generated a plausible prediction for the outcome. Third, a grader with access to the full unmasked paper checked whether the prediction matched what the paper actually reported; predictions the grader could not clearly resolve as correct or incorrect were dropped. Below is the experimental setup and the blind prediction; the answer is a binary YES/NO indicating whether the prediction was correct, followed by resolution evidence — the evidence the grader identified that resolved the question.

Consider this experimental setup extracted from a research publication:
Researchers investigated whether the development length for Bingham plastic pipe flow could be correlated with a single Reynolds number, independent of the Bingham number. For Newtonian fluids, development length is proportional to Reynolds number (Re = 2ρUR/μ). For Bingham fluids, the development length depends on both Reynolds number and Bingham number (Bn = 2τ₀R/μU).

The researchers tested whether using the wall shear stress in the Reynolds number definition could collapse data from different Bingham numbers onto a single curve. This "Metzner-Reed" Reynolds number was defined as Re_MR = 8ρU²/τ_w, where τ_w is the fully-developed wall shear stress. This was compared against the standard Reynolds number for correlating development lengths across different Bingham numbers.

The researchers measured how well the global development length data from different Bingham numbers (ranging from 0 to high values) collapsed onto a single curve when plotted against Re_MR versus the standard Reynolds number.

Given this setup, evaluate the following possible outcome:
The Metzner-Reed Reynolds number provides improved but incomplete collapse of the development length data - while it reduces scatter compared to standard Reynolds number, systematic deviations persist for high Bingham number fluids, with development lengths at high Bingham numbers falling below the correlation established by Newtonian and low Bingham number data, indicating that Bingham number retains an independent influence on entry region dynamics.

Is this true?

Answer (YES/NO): NO